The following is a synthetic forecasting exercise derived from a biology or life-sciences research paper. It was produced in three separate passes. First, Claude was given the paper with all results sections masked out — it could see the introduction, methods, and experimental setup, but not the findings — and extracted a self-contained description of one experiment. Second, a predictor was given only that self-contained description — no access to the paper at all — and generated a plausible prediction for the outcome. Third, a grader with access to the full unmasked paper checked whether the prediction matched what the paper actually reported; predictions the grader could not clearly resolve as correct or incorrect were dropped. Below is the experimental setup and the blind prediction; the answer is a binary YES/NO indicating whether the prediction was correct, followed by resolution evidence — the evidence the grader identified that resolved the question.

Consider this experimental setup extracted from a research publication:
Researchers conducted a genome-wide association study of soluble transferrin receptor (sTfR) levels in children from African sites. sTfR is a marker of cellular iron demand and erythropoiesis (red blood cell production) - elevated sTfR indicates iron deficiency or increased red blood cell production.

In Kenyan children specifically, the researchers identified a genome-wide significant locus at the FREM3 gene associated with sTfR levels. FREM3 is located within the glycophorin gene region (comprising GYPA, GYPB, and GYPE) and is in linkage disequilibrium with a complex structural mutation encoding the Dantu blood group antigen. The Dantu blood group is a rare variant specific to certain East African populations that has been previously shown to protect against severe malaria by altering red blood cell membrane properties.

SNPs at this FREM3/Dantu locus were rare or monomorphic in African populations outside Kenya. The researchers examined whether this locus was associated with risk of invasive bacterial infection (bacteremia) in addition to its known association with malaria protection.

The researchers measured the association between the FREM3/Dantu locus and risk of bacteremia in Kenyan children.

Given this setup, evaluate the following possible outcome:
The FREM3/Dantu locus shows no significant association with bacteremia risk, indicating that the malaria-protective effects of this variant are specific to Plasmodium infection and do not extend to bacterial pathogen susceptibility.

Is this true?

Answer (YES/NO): NO